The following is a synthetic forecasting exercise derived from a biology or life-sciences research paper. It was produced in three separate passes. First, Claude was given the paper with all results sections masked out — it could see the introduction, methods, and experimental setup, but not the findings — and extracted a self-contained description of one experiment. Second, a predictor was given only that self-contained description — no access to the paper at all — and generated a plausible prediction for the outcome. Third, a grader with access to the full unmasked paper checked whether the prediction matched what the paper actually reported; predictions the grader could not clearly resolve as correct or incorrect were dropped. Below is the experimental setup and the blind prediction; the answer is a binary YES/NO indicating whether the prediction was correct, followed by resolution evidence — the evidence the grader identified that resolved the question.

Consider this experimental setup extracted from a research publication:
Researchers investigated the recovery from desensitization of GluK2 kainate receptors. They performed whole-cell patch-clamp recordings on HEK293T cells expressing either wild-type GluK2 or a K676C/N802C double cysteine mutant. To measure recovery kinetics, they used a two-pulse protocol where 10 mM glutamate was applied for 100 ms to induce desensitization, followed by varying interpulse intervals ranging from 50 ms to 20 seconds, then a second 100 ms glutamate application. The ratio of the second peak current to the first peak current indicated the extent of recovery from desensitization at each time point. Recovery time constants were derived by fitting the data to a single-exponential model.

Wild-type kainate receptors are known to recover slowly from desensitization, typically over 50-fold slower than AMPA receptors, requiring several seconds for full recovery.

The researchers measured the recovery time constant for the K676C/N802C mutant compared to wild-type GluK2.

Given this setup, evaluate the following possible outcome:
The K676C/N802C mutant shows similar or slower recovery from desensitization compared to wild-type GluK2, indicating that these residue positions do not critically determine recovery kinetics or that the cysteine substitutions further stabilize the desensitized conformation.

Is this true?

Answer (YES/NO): NO